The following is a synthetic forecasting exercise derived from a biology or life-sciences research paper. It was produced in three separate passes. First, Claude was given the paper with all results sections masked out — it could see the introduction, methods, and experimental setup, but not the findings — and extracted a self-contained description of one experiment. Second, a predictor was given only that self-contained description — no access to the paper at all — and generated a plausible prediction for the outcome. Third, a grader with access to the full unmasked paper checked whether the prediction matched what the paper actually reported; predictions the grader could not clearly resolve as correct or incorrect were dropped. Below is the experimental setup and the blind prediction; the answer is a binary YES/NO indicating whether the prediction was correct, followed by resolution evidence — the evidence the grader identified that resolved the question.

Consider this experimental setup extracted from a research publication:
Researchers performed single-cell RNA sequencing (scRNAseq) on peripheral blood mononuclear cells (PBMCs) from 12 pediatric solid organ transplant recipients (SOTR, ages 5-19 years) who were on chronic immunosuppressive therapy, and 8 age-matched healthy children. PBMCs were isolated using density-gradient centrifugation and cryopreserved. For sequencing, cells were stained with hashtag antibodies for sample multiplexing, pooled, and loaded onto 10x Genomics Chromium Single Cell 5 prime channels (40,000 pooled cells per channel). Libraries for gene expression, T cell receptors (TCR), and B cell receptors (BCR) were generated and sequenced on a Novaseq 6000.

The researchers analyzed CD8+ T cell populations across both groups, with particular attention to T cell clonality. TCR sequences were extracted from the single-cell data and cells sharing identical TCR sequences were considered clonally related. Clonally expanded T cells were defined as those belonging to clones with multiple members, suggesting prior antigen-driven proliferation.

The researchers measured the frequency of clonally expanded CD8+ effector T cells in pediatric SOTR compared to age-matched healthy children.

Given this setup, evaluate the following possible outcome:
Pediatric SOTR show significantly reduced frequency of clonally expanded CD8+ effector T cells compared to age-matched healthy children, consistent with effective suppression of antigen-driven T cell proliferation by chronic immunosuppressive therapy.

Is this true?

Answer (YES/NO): NO